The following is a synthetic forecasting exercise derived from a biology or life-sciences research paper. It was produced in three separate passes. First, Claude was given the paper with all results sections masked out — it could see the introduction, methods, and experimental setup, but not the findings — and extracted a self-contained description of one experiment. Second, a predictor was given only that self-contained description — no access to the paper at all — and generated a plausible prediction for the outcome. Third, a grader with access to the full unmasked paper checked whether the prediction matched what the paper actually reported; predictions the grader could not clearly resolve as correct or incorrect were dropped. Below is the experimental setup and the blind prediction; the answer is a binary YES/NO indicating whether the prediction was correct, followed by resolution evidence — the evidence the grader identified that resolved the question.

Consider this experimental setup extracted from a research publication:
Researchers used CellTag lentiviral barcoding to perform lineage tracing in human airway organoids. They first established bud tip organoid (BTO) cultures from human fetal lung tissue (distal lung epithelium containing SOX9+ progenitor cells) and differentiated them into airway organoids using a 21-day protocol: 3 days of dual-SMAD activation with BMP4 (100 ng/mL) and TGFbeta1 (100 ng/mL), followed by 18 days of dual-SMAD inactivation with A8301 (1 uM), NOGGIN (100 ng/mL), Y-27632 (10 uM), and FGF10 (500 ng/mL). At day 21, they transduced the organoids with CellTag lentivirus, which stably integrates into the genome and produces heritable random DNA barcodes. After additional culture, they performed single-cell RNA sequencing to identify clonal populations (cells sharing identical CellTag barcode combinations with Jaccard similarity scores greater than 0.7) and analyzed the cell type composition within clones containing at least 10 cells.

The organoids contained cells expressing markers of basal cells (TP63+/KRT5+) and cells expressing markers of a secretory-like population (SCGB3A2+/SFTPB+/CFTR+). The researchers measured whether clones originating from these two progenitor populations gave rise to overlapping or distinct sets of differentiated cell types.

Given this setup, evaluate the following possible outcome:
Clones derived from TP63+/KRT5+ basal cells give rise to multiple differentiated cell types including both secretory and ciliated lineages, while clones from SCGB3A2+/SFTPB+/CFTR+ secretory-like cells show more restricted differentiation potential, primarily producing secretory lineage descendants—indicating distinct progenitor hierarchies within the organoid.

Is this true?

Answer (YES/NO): NO